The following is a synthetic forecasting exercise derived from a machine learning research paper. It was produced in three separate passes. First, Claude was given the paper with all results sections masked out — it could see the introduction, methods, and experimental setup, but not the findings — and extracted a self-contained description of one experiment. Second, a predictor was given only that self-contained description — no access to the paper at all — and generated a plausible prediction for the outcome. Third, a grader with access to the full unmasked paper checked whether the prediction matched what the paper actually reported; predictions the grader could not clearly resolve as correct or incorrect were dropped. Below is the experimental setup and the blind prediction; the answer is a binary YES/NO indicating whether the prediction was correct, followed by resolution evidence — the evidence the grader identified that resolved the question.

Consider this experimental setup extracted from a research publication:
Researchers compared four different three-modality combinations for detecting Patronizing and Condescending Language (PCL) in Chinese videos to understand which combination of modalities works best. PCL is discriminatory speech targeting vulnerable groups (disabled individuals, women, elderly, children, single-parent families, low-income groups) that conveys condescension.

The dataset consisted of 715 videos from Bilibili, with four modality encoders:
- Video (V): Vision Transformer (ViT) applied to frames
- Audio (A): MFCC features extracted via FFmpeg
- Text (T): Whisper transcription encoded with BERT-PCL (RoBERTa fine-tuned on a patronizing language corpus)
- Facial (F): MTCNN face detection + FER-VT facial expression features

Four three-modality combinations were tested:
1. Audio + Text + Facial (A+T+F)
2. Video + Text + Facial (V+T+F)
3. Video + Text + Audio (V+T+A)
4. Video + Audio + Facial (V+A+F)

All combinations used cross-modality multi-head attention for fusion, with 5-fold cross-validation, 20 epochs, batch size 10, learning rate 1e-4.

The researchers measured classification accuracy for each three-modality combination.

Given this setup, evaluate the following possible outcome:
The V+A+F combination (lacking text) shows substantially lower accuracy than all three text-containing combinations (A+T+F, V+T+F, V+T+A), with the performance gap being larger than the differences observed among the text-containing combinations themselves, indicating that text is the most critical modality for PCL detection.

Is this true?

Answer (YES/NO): NO